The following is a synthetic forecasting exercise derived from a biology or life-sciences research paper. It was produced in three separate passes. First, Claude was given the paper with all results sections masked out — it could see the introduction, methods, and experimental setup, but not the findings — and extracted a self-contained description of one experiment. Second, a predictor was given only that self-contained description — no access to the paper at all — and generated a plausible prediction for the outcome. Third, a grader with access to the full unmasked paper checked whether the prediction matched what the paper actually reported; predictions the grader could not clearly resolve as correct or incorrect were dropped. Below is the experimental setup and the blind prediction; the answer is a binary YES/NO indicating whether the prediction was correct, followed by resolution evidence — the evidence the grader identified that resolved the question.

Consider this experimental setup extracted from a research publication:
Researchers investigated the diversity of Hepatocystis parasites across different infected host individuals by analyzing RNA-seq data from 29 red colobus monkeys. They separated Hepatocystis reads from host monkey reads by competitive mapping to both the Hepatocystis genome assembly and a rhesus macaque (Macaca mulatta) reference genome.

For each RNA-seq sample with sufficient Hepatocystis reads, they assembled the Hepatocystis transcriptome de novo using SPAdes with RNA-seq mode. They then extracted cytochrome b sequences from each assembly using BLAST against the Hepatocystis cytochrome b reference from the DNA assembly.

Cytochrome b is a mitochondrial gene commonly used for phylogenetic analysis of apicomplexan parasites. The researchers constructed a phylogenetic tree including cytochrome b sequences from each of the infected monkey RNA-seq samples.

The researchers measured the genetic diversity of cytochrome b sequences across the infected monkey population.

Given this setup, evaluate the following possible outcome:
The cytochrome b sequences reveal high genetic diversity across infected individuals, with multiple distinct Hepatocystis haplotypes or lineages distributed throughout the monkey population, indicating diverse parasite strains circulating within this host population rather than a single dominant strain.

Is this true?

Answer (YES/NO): NO